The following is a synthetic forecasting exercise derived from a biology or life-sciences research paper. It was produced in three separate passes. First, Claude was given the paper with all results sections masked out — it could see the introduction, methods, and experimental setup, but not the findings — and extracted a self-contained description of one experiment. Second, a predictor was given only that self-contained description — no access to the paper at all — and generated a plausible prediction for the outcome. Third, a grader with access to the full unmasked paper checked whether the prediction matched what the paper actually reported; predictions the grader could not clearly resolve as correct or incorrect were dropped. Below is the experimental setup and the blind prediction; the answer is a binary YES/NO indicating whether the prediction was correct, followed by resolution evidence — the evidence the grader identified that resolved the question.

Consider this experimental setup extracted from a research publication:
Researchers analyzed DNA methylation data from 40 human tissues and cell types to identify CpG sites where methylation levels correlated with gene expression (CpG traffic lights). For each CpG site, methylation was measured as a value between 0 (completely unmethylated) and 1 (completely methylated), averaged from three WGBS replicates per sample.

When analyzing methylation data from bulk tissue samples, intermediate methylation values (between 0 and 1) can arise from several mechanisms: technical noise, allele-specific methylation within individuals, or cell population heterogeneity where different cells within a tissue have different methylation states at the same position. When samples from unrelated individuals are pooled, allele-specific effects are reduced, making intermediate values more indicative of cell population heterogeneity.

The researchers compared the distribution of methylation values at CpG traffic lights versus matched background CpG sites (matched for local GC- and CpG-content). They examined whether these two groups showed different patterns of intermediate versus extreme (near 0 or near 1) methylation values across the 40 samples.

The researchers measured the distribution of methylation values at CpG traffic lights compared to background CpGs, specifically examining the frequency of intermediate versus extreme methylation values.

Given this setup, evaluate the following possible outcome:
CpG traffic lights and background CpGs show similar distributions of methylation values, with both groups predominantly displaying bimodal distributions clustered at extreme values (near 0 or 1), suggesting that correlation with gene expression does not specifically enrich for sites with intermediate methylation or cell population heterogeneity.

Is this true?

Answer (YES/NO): NO